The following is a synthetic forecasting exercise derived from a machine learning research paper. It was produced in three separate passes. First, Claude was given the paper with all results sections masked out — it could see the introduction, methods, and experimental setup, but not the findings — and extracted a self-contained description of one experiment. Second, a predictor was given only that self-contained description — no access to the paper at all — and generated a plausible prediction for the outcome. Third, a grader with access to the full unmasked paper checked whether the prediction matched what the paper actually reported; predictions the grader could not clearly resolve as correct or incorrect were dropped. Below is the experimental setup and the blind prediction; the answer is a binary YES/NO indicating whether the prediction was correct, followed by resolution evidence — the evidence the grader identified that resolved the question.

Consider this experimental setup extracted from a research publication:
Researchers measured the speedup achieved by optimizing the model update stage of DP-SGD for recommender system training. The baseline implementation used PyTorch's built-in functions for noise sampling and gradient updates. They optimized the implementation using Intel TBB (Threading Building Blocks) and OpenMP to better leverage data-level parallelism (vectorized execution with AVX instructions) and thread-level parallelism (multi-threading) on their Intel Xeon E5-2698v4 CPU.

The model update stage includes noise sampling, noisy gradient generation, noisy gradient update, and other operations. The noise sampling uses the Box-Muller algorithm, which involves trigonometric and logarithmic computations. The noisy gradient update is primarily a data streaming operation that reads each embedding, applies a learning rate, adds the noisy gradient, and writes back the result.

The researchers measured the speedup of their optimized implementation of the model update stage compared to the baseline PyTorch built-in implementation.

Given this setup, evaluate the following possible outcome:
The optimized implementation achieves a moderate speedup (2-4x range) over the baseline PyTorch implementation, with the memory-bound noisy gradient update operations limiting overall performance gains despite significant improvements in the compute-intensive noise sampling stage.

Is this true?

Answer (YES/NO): NO